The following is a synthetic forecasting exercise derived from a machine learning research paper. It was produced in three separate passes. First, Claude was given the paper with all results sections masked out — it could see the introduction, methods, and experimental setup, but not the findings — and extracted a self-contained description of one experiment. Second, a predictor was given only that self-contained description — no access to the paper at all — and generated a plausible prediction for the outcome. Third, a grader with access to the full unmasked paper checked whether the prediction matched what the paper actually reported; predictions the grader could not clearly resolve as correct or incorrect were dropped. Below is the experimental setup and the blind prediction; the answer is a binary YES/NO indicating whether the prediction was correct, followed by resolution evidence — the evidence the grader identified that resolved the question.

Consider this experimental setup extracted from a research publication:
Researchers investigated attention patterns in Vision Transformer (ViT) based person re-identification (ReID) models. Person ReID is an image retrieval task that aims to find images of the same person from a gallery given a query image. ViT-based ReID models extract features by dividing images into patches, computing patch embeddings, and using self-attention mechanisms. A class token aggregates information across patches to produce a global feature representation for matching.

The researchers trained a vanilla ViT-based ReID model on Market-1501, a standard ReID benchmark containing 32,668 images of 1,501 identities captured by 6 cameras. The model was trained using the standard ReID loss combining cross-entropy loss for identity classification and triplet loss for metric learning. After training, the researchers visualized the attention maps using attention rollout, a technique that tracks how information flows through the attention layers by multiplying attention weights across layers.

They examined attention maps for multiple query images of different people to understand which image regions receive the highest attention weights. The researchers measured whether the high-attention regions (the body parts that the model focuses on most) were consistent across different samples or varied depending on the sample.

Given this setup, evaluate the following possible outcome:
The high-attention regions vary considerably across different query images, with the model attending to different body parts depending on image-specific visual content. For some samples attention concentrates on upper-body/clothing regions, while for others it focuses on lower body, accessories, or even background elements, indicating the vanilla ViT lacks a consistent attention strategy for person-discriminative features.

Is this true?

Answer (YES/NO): YES